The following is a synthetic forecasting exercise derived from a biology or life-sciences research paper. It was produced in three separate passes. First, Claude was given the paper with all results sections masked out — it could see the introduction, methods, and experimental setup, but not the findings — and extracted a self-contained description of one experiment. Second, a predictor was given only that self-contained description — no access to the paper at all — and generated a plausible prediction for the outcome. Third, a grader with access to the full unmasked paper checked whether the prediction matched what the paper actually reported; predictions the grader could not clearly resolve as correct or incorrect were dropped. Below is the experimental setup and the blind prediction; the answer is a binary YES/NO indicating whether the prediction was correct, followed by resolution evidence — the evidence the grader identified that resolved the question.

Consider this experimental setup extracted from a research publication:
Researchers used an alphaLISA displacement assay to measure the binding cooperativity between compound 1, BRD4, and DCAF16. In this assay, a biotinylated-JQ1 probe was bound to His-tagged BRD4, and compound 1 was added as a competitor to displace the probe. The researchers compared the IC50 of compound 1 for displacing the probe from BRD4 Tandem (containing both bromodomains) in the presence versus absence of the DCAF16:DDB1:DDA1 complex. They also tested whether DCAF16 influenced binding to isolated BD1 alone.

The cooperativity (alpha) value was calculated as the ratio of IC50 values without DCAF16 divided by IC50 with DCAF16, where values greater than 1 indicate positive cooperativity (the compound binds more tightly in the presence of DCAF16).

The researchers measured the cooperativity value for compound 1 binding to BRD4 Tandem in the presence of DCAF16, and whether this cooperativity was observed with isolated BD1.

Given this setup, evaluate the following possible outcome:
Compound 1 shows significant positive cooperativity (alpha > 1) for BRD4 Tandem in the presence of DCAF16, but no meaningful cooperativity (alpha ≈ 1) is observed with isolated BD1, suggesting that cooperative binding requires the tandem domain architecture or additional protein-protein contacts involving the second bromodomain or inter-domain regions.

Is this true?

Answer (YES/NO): YES